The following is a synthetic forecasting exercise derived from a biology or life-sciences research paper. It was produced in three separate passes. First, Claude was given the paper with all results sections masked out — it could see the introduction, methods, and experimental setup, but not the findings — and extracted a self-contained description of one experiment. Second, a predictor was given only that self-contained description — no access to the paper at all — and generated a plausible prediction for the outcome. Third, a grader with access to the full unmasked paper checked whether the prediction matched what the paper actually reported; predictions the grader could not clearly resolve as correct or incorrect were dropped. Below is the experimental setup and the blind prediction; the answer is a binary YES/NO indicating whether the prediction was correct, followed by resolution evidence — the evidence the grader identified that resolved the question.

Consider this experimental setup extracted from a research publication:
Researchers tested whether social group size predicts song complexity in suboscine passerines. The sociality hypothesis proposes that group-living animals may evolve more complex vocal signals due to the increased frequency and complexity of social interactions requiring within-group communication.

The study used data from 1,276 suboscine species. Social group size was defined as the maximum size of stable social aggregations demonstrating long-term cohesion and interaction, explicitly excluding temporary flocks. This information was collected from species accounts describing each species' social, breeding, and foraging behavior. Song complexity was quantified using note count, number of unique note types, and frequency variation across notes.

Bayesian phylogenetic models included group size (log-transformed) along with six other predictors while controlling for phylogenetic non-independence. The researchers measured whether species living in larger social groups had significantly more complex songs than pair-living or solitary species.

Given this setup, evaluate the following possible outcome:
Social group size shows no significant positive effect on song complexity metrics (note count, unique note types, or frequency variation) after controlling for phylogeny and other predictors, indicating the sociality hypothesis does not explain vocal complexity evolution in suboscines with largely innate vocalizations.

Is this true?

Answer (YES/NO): YES